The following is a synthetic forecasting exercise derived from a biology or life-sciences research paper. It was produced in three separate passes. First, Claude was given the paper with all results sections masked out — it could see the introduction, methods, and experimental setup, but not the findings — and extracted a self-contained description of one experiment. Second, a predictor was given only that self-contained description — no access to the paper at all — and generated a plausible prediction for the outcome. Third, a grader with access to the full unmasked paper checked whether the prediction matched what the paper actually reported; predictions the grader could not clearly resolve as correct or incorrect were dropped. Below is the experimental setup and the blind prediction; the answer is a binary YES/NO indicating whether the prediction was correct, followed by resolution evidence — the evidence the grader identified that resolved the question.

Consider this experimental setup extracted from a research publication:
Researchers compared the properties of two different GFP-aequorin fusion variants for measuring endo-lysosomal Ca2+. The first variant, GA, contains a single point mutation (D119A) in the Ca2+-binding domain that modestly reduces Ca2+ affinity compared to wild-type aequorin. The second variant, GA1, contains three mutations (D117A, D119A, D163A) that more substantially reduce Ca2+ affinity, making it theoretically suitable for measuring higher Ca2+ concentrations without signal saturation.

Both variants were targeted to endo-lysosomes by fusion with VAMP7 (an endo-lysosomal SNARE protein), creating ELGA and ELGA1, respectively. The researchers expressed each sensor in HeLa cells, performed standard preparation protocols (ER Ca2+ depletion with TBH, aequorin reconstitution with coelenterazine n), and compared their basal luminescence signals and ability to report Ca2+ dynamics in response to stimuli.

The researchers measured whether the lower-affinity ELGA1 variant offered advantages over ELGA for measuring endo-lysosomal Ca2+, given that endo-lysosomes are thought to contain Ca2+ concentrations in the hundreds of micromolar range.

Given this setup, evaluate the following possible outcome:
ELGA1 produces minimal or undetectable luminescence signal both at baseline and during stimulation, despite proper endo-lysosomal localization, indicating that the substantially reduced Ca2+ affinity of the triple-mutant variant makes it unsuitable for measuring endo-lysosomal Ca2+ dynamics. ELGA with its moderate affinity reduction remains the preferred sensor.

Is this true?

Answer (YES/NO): NO